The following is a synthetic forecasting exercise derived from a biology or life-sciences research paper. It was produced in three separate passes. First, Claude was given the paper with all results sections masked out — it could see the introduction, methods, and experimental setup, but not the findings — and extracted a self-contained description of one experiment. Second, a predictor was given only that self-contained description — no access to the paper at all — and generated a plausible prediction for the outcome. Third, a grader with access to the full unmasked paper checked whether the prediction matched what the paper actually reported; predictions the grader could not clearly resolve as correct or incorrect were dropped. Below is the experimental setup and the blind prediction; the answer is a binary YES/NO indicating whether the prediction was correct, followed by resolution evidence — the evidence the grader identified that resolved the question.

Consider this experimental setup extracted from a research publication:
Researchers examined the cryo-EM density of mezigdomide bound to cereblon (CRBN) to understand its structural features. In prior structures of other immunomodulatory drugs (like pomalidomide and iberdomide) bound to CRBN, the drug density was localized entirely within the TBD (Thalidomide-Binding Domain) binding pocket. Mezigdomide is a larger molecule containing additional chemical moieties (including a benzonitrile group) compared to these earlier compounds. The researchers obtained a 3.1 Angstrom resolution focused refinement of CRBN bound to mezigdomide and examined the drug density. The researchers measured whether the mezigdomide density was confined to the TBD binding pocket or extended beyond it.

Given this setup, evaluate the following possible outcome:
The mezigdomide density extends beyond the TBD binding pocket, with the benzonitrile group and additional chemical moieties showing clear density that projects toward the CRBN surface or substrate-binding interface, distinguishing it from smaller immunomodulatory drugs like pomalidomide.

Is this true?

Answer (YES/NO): YES